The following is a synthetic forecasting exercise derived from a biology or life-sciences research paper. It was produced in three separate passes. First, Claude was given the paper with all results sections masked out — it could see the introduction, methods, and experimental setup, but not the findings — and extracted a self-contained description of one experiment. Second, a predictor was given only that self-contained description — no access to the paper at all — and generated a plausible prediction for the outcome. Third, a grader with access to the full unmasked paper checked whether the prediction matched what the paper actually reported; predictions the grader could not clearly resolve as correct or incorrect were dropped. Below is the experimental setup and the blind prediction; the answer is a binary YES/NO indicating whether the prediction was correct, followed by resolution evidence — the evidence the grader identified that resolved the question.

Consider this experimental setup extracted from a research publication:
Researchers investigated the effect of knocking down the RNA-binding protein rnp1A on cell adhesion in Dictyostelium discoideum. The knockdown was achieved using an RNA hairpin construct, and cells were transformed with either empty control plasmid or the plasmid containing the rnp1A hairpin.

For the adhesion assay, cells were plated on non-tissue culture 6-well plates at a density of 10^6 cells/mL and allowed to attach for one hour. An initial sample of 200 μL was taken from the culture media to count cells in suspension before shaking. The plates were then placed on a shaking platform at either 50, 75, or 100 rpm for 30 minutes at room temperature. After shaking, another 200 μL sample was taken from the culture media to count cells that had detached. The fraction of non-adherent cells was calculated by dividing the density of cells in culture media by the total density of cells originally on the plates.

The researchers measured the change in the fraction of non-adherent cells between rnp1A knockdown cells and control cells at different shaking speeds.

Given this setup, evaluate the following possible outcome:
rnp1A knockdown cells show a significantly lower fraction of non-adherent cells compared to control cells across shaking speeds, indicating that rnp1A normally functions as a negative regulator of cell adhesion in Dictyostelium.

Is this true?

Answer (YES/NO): NO